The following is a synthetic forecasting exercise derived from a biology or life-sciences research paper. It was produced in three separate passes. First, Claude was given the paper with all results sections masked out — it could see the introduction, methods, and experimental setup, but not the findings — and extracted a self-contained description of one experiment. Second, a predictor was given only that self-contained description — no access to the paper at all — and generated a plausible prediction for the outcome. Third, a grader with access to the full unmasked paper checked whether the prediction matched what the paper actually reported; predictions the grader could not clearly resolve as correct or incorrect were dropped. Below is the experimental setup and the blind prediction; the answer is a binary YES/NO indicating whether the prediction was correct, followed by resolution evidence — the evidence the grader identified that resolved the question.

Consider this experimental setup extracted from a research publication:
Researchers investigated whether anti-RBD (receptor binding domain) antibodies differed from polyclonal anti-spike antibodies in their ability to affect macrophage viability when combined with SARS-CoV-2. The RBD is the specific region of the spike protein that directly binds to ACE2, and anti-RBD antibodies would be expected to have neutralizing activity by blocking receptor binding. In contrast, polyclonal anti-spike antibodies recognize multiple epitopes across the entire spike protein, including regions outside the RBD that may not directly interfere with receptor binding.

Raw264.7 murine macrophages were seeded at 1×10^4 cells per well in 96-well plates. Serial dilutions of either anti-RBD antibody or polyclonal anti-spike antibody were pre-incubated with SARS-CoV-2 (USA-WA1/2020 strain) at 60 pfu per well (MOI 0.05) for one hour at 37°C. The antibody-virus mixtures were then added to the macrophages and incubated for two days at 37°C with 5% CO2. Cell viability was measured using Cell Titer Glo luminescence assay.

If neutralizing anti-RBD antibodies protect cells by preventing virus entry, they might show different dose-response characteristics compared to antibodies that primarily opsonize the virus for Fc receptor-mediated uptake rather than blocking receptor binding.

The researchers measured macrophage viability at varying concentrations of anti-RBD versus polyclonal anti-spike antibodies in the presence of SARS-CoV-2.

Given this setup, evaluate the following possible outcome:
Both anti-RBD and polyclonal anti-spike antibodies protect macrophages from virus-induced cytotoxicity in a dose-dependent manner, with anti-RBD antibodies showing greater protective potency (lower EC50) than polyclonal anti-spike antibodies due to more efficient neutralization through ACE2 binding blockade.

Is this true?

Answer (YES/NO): NO